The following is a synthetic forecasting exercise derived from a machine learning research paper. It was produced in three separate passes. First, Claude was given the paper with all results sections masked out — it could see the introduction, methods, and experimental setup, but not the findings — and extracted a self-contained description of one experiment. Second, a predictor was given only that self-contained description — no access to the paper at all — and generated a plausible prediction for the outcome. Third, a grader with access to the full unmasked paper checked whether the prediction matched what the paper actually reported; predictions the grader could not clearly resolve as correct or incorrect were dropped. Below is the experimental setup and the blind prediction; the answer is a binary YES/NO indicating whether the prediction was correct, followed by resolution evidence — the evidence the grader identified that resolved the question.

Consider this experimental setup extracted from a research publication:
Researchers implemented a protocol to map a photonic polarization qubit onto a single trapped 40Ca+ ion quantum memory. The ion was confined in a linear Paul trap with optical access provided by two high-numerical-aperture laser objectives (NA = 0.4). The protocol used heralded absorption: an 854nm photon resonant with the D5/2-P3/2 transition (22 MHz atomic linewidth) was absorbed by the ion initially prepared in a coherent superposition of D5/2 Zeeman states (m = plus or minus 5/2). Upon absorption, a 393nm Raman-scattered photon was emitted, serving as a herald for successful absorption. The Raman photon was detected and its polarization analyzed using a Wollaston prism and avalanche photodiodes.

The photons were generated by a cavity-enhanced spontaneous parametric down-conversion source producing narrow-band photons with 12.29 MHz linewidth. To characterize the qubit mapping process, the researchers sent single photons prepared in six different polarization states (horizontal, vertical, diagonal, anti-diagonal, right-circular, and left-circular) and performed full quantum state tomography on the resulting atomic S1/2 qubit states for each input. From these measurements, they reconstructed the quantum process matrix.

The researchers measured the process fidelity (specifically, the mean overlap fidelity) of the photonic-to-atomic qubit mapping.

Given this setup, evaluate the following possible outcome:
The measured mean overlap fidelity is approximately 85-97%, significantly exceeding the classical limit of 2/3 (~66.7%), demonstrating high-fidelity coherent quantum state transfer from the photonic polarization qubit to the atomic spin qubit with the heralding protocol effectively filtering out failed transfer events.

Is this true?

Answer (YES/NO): YES